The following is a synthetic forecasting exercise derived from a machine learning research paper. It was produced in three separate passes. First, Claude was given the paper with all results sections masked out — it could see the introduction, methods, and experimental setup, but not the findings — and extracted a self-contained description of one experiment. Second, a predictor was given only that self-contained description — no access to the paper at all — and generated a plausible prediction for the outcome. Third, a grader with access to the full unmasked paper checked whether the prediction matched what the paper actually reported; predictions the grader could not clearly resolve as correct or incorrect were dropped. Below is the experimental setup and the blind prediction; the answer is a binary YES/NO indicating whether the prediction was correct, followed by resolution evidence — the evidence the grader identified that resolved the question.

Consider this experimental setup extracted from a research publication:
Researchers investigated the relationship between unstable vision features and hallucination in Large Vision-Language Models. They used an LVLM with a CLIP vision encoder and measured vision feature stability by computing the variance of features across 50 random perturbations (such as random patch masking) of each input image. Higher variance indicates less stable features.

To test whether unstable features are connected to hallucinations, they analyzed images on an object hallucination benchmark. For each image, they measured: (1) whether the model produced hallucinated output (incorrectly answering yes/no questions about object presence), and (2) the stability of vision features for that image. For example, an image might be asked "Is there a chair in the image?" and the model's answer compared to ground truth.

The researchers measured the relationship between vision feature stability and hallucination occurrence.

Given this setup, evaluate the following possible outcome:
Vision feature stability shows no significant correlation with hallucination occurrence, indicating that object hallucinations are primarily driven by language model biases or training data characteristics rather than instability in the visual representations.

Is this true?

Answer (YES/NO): NO